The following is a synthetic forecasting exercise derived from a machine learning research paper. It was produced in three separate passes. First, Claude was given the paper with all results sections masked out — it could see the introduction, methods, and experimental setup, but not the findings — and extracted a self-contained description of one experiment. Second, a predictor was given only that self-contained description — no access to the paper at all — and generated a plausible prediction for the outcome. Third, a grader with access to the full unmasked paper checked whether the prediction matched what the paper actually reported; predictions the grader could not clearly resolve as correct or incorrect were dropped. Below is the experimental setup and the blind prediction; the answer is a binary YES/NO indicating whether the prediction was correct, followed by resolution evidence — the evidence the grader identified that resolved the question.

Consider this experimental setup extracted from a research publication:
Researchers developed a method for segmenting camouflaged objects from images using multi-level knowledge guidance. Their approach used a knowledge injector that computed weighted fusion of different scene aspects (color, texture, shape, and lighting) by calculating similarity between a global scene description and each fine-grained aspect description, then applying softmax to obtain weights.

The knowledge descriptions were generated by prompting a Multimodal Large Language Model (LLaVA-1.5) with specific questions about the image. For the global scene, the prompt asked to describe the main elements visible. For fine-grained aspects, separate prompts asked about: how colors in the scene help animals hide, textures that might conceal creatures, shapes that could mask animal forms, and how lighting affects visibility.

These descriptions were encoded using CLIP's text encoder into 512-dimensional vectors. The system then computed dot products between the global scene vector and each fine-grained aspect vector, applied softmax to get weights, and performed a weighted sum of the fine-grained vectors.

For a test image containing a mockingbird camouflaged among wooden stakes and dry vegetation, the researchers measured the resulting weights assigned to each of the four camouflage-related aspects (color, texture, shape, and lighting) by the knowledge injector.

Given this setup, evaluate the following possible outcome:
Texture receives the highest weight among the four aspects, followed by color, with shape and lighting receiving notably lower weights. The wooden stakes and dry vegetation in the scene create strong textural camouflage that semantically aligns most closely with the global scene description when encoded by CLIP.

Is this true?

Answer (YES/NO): NO